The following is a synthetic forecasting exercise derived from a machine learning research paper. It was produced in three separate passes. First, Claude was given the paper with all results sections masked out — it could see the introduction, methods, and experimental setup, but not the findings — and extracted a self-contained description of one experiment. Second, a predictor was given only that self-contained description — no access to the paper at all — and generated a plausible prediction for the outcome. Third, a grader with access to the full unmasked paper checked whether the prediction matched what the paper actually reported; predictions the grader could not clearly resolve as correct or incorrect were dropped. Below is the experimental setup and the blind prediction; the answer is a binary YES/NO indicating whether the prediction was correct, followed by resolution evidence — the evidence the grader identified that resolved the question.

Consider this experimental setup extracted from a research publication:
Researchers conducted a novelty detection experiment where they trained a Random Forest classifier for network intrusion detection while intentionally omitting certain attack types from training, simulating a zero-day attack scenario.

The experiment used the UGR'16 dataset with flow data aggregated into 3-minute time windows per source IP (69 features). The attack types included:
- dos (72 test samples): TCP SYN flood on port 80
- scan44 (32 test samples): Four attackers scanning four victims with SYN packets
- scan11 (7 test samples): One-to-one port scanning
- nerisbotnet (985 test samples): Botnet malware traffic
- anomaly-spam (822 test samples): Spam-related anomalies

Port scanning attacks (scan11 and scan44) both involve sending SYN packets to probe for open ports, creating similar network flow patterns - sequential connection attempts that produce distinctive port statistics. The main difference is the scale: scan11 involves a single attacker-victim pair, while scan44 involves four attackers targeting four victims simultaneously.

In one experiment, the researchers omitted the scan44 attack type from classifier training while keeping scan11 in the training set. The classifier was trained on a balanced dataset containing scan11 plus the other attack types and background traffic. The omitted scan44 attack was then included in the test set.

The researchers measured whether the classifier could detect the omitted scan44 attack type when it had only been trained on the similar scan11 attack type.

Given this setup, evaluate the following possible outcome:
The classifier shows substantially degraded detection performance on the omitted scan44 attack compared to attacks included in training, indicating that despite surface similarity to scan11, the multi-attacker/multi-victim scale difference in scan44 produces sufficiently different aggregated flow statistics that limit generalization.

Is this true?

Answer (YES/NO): NO